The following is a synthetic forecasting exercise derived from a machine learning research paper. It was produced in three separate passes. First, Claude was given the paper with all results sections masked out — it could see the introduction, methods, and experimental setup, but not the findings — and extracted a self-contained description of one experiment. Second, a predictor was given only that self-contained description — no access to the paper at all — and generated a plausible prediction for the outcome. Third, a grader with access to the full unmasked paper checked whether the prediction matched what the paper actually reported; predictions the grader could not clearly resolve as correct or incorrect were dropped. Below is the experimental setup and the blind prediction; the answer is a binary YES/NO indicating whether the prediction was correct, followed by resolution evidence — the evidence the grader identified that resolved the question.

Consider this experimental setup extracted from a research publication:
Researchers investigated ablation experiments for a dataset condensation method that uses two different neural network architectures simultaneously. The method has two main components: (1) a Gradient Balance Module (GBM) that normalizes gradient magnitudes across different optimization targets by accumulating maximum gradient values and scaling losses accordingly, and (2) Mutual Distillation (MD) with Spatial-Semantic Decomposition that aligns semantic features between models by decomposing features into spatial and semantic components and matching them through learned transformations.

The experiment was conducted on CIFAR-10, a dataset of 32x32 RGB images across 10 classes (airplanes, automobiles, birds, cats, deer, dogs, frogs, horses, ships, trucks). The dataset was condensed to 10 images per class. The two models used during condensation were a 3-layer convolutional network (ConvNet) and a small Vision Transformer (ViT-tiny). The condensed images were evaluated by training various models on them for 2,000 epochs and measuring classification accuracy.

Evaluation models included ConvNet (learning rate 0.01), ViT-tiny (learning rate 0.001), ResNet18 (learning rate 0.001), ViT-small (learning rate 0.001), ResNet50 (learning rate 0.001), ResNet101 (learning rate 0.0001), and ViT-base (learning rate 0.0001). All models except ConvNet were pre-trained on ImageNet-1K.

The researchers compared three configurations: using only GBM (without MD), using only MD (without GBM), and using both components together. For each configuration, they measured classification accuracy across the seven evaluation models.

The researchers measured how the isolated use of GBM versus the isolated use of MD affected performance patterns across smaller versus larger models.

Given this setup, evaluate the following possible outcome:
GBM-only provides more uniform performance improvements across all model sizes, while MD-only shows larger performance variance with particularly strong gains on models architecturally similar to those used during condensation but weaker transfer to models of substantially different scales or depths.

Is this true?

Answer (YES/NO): NO